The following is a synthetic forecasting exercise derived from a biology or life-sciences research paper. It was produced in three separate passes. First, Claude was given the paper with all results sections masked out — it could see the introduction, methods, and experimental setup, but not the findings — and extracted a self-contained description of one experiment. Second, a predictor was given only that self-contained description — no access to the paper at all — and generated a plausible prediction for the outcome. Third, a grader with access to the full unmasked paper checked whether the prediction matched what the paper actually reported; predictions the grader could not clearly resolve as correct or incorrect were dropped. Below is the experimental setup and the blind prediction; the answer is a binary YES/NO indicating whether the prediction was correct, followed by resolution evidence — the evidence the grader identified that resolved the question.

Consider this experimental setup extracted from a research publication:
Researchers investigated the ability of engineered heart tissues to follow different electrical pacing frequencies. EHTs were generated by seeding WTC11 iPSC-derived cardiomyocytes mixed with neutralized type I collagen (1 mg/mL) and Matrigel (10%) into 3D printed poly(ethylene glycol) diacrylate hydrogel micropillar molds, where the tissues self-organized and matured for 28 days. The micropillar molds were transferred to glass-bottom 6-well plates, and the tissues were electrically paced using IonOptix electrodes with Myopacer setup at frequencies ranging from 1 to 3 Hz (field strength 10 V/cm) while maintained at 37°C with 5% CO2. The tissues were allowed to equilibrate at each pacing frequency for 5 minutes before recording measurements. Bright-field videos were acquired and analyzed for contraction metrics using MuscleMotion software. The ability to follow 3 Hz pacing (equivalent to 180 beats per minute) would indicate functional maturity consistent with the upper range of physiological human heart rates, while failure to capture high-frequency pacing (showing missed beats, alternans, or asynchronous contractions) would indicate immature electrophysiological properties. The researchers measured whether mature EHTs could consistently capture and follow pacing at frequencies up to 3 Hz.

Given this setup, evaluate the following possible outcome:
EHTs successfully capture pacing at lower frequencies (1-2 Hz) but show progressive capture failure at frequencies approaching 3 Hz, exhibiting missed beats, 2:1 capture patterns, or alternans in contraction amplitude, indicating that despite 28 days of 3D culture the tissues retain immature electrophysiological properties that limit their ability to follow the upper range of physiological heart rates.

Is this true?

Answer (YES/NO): NO